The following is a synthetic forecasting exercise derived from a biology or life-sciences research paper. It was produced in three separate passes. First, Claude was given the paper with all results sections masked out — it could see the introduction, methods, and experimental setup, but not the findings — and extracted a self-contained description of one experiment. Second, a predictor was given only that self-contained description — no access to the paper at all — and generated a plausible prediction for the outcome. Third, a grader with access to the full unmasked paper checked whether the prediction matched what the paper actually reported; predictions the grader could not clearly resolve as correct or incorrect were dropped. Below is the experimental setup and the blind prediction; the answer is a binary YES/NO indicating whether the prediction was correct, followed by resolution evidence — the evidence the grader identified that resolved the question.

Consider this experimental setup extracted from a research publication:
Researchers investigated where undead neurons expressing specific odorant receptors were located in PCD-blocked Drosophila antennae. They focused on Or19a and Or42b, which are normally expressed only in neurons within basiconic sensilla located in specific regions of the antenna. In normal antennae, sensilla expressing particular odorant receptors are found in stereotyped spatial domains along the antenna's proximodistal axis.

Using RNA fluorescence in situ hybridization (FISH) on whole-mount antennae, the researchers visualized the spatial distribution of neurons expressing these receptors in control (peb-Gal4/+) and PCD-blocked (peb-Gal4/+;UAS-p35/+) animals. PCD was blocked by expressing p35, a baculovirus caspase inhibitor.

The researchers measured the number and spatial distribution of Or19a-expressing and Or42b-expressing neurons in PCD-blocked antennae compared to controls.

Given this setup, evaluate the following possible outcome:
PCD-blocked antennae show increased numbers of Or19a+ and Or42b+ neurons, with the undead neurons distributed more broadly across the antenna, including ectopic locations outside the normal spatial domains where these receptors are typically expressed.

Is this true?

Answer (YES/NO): NO